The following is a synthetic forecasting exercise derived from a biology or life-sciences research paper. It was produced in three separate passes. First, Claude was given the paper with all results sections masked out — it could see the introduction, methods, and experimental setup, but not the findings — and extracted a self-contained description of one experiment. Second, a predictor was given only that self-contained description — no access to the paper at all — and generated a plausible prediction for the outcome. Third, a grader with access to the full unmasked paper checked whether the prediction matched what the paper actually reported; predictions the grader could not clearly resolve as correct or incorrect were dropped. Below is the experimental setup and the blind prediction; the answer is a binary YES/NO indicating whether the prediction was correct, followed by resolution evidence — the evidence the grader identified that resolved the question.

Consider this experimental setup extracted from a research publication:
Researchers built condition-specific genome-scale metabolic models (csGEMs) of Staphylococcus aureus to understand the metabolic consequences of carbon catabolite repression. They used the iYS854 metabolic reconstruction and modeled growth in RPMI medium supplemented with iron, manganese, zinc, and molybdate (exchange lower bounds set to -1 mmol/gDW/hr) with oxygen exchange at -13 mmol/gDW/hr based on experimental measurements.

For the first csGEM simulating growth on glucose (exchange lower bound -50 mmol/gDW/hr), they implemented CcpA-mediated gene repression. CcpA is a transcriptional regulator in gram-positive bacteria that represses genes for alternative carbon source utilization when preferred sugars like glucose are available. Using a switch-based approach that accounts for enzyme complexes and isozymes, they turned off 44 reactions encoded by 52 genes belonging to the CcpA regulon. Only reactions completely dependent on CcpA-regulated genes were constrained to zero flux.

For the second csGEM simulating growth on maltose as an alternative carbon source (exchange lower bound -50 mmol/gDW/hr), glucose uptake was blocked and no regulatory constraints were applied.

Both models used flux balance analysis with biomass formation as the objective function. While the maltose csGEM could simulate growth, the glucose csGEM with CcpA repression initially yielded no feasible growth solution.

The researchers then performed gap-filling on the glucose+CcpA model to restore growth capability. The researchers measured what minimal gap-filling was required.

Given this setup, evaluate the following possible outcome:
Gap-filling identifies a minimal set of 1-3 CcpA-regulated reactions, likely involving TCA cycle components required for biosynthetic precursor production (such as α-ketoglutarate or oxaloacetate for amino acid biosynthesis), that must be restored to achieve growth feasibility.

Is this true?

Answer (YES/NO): NO